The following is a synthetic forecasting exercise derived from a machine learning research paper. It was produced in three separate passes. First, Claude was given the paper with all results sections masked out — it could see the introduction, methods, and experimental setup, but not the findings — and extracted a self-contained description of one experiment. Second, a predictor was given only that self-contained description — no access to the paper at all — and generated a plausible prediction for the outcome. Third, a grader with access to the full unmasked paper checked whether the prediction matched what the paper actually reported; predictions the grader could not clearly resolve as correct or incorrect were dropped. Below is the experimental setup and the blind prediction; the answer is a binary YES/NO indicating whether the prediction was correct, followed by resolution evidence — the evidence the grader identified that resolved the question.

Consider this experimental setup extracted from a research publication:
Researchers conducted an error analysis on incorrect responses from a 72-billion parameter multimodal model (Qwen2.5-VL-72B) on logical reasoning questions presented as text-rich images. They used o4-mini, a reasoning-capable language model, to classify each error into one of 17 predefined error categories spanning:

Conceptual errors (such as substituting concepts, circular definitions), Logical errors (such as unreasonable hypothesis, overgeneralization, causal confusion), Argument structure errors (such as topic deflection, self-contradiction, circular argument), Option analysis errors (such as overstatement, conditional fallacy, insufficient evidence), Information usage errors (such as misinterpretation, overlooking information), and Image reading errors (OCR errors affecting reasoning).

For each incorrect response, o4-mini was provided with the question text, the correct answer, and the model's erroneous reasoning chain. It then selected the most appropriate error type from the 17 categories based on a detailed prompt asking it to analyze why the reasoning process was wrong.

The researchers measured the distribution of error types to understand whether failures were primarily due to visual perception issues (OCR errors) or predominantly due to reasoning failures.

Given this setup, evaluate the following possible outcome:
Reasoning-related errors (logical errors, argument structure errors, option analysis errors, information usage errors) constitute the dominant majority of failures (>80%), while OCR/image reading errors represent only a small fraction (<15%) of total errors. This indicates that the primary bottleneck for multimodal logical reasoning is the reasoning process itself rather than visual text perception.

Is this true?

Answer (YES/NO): YES